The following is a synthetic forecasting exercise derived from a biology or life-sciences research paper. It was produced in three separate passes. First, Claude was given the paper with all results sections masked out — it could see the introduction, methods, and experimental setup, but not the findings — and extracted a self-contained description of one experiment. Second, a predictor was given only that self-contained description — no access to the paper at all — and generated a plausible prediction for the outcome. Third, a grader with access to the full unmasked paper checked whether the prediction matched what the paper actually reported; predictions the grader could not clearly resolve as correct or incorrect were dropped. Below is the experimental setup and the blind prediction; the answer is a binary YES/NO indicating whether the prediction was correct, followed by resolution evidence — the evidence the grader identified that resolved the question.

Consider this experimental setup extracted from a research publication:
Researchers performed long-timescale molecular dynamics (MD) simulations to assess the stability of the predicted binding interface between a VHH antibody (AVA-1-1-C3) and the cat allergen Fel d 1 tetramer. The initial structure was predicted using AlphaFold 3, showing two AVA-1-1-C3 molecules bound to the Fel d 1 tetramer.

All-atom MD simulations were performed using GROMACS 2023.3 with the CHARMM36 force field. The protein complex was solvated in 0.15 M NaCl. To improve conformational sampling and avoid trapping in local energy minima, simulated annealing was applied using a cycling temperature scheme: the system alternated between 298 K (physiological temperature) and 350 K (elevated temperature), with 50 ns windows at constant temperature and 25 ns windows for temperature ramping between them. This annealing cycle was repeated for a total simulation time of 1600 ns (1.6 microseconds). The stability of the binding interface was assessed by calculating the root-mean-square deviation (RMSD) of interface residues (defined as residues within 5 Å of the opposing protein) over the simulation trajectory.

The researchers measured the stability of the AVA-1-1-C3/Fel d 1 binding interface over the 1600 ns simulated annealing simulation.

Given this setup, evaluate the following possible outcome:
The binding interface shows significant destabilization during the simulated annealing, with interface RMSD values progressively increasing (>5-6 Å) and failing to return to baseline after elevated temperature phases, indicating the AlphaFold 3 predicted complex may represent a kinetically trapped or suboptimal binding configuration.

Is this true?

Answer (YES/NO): NO